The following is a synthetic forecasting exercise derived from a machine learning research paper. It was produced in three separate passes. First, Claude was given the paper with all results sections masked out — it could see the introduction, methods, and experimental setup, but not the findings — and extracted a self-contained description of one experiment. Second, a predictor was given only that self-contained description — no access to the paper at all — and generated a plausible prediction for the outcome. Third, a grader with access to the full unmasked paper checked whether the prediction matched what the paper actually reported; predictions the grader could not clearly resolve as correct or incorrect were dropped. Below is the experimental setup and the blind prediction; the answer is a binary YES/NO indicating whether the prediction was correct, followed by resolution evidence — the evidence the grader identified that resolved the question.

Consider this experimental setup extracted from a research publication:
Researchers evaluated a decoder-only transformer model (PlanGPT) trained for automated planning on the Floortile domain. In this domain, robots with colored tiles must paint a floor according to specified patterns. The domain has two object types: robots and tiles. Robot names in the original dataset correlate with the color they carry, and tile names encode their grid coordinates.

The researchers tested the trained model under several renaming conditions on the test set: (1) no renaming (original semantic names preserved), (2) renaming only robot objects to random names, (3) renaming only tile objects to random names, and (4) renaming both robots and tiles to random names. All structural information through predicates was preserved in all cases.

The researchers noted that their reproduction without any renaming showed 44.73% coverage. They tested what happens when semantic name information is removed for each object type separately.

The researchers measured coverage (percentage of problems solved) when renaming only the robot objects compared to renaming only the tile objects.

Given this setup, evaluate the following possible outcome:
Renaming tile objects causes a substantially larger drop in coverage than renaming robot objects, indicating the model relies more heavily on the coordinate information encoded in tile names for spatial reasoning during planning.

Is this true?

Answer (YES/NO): NO